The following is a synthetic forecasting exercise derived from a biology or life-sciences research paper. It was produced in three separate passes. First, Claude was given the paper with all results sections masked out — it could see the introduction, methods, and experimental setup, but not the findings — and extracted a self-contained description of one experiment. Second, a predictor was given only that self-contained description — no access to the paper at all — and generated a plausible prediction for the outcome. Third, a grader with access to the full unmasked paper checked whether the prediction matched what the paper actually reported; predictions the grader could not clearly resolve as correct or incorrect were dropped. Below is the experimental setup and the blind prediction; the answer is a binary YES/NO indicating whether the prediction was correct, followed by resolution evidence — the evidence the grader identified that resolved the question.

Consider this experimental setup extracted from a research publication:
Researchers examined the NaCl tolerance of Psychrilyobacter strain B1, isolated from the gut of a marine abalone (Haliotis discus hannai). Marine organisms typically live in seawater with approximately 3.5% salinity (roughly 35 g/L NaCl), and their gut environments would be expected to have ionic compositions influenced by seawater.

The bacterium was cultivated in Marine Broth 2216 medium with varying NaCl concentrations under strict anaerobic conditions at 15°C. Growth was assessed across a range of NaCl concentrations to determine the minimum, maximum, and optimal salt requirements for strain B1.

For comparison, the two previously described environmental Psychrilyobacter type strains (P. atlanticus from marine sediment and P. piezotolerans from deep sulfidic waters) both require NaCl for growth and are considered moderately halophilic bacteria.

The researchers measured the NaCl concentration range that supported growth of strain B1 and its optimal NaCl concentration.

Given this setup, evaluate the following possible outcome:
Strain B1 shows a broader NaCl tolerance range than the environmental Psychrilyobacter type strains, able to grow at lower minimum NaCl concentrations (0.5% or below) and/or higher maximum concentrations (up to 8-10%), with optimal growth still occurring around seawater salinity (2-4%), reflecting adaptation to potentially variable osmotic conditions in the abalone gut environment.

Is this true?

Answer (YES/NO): NO